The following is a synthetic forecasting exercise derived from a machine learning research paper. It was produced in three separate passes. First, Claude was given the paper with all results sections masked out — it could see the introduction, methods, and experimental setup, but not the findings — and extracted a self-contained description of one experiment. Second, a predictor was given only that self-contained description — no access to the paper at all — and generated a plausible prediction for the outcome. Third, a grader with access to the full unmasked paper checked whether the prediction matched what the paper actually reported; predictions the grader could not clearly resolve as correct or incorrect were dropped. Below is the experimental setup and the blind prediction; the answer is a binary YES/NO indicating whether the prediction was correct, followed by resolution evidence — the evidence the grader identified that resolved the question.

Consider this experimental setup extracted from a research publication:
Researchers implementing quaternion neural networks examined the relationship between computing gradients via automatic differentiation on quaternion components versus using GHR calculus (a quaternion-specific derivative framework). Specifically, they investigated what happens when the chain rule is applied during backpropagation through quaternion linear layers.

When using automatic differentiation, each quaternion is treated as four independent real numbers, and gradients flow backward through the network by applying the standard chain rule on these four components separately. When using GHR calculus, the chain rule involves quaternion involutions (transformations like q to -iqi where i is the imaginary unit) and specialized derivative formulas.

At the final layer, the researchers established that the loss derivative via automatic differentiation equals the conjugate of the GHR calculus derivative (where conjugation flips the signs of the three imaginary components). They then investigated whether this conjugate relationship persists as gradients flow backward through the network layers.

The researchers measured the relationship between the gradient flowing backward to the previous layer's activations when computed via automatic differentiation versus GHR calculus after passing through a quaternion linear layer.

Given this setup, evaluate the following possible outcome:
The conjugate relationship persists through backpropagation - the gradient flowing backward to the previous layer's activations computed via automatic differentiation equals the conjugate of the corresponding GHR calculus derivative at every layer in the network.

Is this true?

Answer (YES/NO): YES